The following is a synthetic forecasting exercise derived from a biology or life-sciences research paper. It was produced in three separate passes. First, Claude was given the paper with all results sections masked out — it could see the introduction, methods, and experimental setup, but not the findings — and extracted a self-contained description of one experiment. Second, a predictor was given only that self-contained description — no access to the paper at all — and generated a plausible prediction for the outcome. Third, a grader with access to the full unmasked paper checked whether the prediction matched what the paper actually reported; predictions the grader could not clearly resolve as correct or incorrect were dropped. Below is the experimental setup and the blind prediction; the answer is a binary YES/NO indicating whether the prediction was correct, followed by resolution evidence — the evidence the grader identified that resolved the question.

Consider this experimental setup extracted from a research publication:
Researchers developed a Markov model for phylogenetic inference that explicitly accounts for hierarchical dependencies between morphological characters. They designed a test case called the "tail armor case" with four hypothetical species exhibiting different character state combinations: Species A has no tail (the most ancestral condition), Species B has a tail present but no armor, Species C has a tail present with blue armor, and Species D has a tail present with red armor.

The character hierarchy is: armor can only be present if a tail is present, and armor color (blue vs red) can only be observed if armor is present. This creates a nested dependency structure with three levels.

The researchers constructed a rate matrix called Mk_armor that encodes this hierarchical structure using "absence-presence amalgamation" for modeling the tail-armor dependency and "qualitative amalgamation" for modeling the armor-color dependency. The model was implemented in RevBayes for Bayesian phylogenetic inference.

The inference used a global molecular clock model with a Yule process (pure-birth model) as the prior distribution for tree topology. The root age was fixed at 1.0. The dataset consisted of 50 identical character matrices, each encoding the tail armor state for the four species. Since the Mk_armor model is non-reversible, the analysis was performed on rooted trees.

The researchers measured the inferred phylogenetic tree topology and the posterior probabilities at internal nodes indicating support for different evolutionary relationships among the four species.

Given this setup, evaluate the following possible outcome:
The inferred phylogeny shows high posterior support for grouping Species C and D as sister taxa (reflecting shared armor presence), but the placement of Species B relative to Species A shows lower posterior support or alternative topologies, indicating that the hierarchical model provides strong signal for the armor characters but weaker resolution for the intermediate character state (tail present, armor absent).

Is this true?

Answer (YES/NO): NO